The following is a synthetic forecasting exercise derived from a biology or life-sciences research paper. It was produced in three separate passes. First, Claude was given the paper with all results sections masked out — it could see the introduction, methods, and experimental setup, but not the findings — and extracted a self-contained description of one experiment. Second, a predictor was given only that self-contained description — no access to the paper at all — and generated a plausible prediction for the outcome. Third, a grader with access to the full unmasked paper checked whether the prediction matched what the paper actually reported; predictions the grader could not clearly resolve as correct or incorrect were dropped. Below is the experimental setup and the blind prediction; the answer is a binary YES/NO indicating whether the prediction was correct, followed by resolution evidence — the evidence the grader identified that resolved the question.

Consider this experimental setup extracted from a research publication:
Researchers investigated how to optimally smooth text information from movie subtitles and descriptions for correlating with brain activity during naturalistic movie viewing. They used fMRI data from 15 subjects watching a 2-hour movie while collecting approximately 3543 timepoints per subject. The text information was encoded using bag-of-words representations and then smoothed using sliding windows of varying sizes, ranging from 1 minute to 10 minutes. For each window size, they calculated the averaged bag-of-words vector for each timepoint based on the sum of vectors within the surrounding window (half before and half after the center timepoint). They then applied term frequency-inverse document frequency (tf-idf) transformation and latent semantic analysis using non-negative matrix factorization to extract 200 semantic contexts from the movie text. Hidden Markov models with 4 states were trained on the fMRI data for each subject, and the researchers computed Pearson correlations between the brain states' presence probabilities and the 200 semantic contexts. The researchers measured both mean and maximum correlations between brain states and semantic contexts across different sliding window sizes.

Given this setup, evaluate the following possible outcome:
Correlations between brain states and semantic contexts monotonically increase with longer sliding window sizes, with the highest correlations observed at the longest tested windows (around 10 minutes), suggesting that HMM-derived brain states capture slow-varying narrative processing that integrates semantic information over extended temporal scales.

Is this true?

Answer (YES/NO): NO